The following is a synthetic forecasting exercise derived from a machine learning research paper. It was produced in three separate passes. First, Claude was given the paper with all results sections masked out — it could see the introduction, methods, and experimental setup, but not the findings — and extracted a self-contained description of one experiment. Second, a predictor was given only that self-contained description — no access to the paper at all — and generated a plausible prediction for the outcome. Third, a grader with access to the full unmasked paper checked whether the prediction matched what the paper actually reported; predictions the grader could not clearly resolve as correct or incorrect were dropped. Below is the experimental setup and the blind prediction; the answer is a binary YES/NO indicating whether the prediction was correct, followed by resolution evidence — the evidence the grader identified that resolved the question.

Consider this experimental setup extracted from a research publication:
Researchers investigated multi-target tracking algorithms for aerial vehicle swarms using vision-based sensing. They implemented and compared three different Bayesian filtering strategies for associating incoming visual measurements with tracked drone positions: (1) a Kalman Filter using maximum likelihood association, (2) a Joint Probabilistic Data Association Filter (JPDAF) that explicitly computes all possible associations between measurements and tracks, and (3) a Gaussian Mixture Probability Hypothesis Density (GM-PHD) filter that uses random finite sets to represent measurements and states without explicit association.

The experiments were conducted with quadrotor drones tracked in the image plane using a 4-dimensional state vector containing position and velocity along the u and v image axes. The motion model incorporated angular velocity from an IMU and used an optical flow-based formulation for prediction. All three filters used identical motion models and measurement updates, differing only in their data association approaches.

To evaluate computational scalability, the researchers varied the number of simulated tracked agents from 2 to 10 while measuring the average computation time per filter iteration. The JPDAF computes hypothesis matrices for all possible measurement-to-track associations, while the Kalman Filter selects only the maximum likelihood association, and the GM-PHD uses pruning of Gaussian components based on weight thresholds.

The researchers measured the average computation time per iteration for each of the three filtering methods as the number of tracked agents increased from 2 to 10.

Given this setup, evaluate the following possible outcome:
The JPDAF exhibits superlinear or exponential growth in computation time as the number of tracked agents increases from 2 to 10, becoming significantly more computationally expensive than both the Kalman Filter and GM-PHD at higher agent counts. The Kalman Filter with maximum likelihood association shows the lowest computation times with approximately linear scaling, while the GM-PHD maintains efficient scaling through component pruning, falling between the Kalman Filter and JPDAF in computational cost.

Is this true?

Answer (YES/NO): YES